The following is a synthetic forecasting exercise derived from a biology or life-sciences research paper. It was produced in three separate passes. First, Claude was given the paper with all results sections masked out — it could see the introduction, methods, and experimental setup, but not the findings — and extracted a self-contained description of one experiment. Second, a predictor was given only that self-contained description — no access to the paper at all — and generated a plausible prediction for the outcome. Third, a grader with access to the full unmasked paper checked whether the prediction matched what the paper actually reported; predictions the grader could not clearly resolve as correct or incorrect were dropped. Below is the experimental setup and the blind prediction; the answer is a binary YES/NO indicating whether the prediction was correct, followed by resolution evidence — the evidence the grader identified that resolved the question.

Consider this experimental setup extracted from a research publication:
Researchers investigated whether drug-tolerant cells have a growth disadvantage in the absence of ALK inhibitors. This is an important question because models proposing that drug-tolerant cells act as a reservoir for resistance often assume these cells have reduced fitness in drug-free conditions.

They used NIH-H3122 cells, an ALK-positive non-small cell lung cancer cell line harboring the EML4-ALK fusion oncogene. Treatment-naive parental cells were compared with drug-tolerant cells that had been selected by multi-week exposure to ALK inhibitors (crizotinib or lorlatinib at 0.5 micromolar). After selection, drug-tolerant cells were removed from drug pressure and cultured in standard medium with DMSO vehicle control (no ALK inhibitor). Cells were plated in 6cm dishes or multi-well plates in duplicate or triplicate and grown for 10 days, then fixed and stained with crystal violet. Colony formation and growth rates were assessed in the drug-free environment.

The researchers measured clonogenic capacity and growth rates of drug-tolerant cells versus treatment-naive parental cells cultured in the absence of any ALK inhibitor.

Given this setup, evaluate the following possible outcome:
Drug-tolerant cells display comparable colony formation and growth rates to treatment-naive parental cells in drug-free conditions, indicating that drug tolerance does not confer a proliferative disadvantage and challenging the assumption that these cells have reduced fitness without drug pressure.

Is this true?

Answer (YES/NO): YES